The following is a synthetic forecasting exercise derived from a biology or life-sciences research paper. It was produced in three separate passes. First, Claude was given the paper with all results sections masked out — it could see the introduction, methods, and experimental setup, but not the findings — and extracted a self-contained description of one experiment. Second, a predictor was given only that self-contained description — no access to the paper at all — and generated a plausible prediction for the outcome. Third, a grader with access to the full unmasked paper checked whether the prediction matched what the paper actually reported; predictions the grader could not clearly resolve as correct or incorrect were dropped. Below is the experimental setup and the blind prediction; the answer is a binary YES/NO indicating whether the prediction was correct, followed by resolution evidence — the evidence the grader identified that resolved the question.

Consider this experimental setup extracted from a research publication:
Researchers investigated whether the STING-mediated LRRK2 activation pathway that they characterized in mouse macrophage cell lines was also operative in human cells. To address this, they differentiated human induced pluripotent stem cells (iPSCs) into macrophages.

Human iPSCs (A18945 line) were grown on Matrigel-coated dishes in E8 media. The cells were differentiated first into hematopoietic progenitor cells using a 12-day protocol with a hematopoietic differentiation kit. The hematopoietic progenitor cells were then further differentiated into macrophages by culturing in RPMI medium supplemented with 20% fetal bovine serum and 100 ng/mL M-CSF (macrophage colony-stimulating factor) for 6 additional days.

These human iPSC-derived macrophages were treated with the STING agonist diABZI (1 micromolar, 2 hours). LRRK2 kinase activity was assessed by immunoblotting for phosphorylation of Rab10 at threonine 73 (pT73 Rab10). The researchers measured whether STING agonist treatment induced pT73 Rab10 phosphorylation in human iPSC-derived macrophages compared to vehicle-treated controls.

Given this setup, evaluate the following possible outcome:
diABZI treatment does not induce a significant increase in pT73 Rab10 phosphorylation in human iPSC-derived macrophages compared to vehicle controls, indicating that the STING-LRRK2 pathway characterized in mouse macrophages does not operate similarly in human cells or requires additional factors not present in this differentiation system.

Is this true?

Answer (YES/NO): NO